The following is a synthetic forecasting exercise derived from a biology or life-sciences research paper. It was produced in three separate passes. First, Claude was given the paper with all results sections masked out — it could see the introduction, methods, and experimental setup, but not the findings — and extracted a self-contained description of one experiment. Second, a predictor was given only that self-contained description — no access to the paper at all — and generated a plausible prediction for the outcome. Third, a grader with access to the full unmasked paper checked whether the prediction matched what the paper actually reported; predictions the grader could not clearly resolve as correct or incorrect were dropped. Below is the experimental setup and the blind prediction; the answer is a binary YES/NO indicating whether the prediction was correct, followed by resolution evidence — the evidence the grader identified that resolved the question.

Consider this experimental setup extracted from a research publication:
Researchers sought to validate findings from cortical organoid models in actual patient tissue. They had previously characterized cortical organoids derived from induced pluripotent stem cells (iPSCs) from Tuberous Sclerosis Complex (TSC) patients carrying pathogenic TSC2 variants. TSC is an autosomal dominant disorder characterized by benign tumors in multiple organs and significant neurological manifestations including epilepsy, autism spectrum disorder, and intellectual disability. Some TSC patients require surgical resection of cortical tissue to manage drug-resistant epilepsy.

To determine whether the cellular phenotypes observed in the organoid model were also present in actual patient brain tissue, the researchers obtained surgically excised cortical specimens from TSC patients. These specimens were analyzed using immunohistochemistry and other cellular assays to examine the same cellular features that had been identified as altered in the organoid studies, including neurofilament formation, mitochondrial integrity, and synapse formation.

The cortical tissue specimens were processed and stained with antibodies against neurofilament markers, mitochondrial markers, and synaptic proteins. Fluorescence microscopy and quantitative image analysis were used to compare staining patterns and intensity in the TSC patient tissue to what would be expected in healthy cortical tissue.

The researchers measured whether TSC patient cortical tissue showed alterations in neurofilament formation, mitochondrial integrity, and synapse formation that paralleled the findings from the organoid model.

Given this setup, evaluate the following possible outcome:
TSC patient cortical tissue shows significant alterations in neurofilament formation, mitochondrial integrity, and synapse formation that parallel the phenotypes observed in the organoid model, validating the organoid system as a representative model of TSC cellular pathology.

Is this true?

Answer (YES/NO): YES